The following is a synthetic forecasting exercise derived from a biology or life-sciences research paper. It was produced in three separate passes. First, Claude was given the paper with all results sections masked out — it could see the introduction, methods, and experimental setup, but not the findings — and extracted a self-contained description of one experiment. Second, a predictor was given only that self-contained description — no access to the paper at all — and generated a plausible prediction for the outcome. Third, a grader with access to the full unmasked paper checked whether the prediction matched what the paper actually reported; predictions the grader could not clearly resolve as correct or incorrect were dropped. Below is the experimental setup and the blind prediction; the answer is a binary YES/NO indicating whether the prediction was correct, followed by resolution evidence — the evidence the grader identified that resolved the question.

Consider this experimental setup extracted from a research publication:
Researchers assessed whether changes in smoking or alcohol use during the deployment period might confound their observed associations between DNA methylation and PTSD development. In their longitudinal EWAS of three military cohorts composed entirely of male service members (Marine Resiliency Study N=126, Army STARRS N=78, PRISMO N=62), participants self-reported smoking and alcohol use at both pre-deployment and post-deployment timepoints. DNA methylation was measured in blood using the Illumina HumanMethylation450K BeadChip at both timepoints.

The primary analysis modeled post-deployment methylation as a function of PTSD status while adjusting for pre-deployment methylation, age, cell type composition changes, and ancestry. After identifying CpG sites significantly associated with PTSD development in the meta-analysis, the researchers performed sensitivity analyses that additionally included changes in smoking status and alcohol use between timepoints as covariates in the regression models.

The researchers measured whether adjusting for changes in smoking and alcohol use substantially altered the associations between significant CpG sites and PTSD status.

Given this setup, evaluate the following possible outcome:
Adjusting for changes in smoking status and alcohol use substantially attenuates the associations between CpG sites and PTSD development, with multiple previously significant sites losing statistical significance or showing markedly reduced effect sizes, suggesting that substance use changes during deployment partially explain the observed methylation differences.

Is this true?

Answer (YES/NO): NO